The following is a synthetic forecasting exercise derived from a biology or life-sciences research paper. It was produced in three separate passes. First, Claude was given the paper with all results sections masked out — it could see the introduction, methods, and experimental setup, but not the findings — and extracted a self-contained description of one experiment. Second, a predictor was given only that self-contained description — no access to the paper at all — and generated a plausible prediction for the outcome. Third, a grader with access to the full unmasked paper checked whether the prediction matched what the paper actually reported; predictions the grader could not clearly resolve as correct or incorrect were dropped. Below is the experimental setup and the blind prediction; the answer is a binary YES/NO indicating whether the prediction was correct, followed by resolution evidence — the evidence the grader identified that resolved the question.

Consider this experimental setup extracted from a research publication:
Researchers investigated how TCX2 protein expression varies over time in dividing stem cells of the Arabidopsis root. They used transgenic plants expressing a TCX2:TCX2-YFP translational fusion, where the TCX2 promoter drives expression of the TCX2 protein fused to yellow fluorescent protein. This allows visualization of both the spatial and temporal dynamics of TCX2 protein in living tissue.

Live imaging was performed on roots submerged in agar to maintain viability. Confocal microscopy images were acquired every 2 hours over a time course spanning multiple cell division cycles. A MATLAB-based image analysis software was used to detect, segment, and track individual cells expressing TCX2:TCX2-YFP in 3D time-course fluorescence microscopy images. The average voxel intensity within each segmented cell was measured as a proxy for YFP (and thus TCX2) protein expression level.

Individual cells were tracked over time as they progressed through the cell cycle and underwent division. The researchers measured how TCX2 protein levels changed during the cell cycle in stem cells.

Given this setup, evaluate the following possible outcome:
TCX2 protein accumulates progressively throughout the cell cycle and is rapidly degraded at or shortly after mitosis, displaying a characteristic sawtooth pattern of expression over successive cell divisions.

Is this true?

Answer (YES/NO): NO